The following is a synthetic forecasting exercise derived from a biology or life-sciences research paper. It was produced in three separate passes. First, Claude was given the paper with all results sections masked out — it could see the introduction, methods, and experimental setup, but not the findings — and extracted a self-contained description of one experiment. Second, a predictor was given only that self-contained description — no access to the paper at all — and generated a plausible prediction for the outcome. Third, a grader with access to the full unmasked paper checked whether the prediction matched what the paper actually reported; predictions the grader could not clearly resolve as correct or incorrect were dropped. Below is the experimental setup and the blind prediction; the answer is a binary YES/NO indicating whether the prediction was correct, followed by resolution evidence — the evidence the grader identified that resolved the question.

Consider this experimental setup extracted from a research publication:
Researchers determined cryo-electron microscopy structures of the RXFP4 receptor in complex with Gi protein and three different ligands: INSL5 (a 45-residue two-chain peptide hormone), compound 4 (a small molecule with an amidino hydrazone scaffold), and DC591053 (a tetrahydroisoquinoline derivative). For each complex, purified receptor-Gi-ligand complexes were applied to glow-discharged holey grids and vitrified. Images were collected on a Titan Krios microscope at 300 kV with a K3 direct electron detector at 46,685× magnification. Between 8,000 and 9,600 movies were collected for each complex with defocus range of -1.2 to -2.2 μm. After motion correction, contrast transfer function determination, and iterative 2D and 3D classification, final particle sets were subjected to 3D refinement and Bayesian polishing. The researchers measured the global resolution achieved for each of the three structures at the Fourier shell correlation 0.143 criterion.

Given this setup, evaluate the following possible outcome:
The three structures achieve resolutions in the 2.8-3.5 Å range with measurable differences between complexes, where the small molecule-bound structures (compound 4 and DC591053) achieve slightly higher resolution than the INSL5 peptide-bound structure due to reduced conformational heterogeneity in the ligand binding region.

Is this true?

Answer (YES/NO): NO